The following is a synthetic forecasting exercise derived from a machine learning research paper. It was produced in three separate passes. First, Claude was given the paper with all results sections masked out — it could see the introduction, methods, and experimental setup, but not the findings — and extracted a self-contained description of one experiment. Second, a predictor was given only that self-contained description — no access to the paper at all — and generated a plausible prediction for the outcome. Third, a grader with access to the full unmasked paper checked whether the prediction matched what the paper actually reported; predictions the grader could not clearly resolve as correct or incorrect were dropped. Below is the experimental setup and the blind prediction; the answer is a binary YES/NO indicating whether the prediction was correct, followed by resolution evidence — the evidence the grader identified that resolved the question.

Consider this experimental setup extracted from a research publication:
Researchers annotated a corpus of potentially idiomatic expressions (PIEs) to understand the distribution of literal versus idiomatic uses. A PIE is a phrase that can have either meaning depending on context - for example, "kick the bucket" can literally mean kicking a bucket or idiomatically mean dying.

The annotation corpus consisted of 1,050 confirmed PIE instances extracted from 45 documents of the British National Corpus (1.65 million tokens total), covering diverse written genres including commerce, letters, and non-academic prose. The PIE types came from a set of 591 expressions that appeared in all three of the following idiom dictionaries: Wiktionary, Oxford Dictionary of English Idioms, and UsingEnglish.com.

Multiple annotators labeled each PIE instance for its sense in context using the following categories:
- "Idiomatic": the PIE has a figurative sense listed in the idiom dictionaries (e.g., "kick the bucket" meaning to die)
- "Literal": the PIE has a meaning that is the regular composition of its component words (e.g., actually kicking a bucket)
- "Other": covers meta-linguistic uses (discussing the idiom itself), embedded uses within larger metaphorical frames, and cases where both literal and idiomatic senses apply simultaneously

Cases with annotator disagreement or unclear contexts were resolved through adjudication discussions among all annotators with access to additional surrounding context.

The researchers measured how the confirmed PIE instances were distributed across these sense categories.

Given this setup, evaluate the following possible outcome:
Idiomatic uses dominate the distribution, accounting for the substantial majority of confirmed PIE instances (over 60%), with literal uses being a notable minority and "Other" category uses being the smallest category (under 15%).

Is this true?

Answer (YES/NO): NO